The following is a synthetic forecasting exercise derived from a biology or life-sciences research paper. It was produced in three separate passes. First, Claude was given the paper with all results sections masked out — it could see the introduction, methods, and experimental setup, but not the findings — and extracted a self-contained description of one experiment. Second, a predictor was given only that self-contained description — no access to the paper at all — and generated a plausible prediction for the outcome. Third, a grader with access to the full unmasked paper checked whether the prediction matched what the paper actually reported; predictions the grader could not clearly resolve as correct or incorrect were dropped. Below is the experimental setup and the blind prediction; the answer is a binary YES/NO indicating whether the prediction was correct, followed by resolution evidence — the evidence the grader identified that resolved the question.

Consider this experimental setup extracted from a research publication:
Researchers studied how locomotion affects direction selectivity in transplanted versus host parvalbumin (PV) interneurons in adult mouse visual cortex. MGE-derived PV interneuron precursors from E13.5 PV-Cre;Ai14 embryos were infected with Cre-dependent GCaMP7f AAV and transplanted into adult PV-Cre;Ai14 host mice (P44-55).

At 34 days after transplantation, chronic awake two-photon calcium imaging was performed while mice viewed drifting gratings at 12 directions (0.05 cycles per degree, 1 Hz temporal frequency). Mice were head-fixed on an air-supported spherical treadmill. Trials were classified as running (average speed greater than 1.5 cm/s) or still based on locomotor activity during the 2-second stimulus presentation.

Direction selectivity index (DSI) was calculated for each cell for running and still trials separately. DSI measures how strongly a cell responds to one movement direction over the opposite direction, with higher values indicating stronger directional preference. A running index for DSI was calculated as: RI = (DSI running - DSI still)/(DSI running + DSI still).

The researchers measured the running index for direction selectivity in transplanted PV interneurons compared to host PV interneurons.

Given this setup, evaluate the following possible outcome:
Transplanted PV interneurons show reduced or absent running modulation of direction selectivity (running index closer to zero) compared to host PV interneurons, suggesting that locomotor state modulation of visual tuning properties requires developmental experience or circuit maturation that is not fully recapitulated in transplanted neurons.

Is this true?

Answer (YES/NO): NO